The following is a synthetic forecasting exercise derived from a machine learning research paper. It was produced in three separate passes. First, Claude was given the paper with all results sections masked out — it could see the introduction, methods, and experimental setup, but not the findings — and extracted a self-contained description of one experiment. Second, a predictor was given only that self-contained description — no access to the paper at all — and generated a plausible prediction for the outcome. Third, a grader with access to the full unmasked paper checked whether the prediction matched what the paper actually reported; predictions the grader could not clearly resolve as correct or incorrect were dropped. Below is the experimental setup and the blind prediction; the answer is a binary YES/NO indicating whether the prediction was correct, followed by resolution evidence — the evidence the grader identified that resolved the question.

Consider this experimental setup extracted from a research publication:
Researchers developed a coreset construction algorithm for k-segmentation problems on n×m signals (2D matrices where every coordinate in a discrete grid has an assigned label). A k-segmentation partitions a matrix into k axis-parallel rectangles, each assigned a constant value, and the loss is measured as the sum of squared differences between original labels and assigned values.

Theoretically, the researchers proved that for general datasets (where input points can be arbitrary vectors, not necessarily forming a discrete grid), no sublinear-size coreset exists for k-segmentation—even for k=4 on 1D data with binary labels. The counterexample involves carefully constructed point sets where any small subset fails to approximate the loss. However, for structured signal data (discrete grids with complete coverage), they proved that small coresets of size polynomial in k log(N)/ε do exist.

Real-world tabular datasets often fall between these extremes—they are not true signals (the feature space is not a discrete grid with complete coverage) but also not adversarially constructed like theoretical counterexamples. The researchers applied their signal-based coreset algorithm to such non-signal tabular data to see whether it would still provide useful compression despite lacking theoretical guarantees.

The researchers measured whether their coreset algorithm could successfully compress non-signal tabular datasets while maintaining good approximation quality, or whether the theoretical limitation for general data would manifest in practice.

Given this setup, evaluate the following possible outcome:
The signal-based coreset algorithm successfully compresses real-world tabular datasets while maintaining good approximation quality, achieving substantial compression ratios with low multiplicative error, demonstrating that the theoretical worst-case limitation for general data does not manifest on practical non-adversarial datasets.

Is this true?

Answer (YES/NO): YES